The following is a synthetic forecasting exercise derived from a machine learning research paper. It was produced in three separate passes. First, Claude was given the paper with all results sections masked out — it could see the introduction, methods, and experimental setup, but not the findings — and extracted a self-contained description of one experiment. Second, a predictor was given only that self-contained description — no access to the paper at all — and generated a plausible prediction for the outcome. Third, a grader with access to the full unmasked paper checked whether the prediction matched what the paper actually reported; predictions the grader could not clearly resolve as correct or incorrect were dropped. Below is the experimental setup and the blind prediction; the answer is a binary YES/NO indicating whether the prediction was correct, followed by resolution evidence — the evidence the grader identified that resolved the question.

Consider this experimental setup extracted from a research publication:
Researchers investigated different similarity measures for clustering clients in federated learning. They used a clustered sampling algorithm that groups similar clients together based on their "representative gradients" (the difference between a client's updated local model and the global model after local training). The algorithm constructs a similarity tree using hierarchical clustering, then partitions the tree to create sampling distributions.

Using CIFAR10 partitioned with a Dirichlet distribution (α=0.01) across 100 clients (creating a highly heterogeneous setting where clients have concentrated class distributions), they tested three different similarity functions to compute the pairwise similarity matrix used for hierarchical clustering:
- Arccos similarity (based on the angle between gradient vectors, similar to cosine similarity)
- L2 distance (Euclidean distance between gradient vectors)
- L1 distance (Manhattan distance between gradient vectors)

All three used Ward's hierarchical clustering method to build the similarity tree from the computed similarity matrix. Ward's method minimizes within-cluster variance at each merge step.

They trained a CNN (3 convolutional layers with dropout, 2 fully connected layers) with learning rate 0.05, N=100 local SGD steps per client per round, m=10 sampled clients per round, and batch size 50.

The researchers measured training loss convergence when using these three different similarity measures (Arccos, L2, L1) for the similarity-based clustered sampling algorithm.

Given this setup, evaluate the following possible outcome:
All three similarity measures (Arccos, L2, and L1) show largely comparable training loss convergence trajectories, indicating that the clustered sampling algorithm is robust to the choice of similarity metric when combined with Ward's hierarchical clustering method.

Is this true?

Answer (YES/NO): YES